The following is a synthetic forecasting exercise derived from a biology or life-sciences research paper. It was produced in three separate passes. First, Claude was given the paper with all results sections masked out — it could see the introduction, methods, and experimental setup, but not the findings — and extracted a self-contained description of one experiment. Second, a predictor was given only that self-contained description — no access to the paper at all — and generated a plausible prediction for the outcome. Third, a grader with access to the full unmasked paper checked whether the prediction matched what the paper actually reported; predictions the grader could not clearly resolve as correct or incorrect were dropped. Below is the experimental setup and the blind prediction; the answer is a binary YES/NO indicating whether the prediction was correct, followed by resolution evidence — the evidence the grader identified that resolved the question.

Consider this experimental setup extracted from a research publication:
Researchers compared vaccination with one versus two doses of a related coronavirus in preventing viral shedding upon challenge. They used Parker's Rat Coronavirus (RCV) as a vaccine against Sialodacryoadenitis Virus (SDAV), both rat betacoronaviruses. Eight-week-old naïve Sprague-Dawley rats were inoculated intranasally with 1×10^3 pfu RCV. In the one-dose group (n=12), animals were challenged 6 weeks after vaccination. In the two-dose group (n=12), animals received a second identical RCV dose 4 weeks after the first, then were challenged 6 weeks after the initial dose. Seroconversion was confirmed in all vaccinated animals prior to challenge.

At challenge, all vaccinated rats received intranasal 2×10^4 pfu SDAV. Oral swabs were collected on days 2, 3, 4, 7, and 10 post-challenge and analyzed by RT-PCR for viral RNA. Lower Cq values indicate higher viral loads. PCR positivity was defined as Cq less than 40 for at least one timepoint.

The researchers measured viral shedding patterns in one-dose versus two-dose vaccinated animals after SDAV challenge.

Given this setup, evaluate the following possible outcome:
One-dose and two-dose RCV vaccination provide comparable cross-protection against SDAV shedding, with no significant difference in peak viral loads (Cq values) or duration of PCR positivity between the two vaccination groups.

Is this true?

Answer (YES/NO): YES